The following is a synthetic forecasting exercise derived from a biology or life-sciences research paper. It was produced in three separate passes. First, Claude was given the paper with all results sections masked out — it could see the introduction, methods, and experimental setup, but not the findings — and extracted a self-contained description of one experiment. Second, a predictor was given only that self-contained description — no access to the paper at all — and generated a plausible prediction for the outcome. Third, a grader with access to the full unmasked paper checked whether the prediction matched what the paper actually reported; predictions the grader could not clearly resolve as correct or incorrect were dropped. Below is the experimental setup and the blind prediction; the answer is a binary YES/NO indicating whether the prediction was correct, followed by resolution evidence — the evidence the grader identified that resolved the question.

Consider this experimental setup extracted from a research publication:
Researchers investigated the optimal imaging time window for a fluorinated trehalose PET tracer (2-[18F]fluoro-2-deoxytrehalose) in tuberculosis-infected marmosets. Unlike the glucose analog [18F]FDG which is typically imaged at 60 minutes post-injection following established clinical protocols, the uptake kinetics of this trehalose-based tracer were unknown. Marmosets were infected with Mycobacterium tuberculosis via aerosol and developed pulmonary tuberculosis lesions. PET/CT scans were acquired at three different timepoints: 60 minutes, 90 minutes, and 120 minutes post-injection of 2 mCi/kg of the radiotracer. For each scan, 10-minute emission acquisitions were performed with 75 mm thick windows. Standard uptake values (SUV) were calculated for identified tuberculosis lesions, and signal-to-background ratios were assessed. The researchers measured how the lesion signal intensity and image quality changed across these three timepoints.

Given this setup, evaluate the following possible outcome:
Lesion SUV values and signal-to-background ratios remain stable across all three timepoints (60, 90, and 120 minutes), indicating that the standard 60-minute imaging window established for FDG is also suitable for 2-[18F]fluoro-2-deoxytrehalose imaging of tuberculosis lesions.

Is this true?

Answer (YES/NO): NO